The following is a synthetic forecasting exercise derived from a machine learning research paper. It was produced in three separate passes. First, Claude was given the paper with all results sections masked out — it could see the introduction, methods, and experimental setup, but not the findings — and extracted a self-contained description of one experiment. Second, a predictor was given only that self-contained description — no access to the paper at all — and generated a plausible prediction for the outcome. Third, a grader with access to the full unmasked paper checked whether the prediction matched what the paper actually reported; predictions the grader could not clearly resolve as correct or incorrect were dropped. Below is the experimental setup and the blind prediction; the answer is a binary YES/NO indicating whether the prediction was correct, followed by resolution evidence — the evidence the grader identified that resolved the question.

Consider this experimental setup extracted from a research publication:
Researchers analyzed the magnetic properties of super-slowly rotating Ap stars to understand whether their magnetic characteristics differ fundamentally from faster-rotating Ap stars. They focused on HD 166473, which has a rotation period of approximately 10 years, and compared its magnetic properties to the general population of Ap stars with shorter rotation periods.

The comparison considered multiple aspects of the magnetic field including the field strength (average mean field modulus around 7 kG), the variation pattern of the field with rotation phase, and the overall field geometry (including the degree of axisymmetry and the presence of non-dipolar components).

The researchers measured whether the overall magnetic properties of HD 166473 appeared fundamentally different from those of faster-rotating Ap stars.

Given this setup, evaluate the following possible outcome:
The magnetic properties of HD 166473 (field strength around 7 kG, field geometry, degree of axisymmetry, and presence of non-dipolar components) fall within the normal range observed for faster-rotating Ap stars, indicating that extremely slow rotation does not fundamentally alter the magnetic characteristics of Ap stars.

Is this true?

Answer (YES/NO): YES